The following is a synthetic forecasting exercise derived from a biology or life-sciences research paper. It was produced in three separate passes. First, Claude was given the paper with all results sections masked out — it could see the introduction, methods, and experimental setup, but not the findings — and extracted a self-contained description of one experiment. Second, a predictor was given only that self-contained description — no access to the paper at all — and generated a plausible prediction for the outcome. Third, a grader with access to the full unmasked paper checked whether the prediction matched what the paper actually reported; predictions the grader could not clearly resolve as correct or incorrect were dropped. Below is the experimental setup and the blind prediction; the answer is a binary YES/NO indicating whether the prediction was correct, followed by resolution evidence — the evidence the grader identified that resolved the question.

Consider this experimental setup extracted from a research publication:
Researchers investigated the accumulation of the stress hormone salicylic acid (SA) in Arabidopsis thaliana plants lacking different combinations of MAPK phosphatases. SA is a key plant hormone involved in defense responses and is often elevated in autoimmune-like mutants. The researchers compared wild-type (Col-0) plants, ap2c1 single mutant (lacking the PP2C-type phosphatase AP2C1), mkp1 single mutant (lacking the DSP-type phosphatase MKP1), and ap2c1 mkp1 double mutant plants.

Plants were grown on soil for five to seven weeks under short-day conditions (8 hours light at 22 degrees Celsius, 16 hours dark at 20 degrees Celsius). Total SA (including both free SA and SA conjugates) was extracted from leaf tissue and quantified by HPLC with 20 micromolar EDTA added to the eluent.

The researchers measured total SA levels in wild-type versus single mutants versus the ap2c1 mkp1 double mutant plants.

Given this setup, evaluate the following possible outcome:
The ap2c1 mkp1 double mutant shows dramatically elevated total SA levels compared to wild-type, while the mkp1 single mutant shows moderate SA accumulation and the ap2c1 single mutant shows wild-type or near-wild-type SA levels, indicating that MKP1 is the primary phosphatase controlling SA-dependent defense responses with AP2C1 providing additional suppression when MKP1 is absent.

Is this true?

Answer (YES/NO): YES